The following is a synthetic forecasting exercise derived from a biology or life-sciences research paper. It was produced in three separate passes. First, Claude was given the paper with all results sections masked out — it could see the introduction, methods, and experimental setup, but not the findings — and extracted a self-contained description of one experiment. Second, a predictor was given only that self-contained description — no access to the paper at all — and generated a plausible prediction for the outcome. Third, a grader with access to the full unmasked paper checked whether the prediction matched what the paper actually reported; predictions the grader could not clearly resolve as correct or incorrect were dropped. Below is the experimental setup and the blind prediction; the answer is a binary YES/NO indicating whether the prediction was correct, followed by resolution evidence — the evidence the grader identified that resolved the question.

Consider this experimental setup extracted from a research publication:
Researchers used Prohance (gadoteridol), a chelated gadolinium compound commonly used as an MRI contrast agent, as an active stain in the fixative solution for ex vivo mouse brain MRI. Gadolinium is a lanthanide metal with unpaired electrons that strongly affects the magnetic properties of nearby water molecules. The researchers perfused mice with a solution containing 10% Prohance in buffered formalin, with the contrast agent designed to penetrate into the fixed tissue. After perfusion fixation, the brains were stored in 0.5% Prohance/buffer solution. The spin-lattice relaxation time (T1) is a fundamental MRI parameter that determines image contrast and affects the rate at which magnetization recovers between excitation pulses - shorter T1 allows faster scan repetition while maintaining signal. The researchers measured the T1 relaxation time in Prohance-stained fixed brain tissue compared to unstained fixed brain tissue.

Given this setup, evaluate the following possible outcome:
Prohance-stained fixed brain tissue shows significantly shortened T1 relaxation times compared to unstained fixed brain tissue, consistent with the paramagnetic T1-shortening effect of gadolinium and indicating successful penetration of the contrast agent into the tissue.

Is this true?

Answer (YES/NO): YES